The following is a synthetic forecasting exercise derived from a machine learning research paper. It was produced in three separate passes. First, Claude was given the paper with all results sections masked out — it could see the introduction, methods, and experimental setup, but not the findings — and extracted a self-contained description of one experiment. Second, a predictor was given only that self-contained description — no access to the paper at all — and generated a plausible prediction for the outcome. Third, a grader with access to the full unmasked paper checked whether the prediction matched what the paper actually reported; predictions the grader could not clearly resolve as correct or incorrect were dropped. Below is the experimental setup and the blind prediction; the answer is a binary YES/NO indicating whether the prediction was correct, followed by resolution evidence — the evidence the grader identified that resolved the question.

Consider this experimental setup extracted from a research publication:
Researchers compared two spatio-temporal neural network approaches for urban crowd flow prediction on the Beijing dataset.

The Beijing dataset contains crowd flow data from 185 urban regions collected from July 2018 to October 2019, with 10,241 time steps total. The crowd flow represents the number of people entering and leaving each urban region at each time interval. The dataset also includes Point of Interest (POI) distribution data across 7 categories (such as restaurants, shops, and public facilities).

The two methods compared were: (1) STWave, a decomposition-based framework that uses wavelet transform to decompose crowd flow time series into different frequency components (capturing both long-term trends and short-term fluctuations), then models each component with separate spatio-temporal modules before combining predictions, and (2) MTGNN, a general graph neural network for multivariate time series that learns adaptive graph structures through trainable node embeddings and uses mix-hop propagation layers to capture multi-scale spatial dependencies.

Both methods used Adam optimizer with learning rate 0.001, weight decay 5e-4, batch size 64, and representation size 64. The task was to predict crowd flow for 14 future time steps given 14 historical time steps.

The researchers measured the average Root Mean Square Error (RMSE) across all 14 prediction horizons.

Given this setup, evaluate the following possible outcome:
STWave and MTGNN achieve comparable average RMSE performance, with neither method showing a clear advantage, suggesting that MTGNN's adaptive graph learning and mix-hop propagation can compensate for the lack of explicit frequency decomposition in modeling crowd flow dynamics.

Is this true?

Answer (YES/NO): NO